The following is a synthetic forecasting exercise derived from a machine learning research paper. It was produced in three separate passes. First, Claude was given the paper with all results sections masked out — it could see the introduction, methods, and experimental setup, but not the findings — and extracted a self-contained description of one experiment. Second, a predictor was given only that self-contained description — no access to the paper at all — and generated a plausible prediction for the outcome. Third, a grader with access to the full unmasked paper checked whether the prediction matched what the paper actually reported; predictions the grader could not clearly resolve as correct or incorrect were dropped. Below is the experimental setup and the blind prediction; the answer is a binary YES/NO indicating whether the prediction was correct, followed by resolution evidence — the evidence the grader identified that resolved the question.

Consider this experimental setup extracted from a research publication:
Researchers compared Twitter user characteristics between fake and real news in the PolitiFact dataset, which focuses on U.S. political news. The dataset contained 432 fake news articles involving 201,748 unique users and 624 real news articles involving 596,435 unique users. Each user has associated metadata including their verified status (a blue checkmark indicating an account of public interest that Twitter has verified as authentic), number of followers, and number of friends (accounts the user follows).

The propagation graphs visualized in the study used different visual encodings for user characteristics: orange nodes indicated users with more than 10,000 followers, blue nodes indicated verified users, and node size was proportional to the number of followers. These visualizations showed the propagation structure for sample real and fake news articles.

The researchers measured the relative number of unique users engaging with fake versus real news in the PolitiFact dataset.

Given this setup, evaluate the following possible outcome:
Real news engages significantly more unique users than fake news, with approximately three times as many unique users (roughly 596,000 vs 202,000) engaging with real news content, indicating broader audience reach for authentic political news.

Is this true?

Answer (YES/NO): YES